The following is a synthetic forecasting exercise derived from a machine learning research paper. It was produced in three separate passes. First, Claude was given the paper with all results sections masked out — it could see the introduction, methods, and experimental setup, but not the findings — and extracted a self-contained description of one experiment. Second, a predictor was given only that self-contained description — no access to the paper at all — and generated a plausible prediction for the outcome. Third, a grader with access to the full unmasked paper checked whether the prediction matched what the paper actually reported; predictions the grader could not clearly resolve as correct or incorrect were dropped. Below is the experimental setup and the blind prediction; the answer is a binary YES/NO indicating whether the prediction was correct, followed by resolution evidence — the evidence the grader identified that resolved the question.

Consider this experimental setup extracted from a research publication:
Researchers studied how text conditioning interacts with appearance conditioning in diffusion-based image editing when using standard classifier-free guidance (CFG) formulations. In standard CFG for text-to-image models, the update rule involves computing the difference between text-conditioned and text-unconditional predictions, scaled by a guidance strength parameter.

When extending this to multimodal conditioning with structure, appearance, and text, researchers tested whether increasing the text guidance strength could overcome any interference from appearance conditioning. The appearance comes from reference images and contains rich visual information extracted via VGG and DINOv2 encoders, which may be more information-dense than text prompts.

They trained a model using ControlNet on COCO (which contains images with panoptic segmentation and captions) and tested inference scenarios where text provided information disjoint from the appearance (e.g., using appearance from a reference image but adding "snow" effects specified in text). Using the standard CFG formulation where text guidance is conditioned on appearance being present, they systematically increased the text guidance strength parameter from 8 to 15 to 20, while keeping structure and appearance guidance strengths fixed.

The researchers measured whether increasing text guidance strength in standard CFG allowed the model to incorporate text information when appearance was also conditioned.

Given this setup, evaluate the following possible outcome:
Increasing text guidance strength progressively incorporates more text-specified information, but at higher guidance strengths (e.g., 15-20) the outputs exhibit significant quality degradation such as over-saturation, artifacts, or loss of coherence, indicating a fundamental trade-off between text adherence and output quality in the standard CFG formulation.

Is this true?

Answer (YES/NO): NO